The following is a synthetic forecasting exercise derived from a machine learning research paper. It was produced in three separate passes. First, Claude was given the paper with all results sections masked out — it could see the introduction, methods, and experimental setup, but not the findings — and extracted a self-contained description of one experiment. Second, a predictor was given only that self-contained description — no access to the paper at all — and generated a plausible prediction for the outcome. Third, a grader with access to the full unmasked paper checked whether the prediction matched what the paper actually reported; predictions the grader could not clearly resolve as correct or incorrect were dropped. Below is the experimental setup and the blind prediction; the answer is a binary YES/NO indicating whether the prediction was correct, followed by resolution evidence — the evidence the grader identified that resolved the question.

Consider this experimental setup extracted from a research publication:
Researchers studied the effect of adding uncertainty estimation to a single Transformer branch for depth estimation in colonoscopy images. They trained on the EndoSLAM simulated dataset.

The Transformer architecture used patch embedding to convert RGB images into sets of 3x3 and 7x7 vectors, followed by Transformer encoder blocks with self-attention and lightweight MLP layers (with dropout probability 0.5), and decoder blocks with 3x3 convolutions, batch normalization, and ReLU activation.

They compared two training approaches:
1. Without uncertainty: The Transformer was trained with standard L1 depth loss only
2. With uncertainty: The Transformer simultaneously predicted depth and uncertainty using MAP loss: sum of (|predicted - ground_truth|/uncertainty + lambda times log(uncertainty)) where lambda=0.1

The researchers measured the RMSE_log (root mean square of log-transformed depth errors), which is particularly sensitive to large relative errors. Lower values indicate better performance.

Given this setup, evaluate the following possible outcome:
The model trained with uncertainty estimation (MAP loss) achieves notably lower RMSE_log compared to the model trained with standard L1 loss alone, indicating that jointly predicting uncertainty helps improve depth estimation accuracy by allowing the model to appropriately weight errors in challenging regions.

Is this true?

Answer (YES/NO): YES